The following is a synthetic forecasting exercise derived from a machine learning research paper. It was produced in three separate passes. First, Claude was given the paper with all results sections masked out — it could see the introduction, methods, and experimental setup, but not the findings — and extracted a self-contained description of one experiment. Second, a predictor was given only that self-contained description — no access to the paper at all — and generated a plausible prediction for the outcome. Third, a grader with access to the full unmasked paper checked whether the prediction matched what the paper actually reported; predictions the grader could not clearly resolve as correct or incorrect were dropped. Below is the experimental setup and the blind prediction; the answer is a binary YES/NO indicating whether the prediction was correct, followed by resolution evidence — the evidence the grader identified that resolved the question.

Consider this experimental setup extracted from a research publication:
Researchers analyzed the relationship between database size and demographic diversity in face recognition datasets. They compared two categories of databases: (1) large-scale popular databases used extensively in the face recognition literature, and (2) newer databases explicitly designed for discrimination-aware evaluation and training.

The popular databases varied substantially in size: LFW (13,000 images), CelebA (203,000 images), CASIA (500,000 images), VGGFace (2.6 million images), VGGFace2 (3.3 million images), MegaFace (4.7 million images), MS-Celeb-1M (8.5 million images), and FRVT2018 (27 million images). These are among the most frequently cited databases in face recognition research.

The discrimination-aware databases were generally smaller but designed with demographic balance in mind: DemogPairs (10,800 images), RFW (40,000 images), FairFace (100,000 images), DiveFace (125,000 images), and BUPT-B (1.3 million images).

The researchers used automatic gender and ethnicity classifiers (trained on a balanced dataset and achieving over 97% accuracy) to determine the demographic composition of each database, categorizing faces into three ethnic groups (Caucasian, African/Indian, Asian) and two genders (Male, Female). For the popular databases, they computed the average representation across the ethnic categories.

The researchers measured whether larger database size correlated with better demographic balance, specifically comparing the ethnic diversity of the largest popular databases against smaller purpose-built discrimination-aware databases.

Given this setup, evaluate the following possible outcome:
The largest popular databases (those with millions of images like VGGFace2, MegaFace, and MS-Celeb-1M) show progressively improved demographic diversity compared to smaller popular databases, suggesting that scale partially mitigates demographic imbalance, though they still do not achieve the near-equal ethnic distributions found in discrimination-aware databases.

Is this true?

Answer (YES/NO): NO